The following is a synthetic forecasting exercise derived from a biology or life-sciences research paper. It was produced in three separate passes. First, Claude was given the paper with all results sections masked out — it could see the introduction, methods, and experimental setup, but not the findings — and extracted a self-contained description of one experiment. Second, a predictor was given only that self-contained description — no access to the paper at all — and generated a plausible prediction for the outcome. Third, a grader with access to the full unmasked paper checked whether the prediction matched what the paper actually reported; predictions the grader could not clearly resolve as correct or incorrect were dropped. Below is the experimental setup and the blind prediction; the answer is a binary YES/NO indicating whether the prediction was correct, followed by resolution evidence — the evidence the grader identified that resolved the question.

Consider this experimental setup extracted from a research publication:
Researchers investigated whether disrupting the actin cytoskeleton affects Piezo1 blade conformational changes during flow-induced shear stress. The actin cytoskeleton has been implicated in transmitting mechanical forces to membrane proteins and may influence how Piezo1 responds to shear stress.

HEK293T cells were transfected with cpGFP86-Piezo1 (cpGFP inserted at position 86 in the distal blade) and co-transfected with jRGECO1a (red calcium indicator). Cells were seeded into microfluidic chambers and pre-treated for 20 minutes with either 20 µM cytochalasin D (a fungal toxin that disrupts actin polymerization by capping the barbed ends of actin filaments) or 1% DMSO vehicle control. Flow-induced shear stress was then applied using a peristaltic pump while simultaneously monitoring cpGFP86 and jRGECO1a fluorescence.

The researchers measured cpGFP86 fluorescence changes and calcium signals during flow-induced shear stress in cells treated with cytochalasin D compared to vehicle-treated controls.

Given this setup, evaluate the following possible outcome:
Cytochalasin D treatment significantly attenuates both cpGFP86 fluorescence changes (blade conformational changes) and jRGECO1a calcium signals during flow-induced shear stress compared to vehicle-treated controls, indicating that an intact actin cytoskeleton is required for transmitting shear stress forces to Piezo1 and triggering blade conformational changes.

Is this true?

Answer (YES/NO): YES